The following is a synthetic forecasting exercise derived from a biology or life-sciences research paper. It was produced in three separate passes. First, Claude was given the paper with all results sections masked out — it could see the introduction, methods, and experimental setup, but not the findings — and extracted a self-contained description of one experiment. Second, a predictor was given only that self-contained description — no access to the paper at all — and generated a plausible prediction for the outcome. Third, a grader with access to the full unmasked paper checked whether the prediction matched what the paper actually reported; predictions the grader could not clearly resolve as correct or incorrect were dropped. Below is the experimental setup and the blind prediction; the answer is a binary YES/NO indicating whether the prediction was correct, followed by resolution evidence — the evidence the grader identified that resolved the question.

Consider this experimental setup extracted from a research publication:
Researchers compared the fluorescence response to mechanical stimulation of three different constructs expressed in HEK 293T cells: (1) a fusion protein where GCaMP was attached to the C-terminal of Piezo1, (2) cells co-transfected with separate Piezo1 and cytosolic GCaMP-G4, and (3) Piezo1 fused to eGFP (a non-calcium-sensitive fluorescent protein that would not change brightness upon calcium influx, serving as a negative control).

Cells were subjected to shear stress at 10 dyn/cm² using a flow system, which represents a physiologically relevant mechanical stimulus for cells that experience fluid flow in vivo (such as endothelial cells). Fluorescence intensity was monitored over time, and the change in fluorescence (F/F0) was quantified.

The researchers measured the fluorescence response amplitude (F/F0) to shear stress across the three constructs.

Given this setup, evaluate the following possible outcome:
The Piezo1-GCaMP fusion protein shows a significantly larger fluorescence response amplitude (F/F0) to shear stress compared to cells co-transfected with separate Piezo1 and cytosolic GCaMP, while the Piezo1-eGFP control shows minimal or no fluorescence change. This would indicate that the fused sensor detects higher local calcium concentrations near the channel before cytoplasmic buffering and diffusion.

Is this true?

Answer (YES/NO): YES